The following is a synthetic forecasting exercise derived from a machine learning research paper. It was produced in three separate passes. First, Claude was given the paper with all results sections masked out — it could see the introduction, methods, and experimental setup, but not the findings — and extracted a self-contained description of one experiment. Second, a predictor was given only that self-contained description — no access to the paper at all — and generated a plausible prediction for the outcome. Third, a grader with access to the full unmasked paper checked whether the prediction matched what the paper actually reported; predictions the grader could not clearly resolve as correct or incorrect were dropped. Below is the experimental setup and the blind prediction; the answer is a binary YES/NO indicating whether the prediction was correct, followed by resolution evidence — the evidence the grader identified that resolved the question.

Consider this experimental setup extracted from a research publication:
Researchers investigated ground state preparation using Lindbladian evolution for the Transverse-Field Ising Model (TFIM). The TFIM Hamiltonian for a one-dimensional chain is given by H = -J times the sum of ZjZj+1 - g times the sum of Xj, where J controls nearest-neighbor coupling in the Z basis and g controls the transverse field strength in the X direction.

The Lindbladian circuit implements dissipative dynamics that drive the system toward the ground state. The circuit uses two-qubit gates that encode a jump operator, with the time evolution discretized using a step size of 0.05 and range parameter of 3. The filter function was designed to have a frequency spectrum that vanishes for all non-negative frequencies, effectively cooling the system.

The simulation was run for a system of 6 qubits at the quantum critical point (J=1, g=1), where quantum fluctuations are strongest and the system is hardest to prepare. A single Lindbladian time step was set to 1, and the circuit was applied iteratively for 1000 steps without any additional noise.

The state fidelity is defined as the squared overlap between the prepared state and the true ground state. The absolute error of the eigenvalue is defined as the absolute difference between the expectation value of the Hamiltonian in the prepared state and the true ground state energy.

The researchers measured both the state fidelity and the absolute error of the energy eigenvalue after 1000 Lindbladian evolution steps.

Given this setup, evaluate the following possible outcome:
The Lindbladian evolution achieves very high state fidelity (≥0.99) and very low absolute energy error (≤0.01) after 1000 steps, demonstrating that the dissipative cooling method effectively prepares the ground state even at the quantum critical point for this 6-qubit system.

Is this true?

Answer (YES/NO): NO